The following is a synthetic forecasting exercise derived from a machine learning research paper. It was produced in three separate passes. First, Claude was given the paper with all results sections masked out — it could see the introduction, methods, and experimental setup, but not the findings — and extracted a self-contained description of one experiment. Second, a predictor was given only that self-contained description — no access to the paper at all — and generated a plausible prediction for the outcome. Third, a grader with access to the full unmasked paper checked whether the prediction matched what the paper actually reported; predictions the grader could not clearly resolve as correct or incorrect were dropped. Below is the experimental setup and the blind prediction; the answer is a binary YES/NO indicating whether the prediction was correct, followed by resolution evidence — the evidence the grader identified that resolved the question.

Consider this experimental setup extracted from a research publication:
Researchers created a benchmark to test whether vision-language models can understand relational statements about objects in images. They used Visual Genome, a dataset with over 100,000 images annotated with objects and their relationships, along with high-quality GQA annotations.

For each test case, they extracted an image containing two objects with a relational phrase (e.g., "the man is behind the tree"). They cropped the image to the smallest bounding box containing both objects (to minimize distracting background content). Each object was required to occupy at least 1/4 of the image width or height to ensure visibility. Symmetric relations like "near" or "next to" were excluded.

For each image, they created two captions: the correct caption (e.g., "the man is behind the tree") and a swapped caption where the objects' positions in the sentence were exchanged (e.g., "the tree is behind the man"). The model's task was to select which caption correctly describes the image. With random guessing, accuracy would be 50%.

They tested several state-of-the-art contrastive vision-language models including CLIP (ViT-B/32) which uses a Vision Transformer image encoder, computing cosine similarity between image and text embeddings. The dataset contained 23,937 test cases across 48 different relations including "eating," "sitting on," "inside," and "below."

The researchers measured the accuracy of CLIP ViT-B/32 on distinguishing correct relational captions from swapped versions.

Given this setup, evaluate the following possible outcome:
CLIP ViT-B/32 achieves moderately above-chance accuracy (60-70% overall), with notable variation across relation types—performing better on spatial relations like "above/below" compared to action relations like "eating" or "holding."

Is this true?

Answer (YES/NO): NO